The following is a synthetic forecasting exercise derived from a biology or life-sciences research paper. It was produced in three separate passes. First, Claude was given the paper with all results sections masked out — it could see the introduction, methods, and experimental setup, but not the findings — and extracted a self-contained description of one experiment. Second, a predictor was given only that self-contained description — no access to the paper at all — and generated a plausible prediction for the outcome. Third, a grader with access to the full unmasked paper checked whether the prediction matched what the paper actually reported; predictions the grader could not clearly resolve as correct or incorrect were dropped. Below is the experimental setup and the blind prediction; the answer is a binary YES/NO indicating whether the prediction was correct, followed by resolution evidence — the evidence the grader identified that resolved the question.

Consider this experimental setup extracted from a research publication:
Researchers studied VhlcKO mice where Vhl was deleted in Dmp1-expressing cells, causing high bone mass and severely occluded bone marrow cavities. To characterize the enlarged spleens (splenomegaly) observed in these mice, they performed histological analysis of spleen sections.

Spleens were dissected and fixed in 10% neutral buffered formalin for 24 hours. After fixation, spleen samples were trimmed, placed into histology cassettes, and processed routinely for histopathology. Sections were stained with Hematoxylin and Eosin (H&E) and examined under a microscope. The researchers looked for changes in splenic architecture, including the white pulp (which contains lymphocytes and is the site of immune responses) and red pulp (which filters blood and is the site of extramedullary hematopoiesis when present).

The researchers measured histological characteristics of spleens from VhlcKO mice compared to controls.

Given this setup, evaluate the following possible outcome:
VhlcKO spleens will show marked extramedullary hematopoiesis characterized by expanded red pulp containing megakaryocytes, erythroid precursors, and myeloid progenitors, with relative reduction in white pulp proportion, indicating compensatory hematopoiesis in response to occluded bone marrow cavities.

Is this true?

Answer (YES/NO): NO